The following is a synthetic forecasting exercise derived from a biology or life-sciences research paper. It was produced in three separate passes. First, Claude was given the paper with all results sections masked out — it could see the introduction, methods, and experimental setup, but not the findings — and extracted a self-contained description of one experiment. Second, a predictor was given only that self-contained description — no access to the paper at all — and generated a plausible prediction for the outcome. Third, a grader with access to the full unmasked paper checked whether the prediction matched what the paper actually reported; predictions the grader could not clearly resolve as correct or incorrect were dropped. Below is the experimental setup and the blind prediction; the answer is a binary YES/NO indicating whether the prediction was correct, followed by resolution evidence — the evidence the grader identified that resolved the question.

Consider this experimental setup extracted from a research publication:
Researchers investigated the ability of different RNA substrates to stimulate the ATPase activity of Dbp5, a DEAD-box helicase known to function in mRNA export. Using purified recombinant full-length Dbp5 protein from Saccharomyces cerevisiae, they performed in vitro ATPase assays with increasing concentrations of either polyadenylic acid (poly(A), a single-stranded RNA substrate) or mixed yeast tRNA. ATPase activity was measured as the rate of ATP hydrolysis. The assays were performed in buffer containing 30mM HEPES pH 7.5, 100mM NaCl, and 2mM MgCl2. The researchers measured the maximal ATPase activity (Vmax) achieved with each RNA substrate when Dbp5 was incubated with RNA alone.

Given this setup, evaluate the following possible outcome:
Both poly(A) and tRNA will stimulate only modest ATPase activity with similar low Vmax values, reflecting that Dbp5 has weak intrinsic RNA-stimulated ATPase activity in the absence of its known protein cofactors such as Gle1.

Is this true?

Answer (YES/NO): NO